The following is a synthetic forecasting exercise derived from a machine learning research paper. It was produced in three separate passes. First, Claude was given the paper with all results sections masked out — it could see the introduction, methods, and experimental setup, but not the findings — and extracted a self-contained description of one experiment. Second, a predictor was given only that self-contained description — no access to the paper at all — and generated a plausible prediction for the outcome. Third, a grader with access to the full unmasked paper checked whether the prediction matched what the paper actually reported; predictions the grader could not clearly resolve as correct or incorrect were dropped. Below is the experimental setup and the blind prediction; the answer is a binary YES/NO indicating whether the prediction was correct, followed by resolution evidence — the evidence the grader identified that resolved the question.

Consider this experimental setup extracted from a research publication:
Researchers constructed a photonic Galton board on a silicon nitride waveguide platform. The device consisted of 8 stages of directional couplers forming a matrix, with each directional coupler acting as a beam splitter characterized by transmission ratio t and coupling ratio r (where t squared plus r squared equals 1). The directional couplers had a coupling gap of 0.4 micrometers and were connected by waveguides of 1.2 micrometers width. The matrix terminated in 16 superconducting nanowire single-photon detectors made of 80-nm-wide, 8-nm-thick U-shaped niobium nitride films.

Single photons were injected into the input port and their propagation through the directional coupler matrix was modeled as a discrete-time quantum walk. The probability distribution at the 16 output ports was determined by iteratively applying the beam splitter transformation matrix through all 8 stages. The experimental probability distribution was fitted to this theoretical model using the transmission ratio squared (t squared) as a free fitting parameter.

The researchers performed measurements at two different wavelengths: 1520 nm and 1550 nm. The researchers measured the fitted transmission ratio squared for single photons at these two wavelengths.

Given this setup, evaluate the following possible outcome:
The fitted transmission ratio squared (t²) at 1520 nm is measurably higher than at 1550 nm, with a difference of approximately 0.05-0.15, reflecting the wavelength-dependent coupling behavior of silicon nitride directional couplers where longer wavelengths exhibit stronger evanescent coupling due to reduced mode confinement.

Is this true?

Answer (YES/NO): YES